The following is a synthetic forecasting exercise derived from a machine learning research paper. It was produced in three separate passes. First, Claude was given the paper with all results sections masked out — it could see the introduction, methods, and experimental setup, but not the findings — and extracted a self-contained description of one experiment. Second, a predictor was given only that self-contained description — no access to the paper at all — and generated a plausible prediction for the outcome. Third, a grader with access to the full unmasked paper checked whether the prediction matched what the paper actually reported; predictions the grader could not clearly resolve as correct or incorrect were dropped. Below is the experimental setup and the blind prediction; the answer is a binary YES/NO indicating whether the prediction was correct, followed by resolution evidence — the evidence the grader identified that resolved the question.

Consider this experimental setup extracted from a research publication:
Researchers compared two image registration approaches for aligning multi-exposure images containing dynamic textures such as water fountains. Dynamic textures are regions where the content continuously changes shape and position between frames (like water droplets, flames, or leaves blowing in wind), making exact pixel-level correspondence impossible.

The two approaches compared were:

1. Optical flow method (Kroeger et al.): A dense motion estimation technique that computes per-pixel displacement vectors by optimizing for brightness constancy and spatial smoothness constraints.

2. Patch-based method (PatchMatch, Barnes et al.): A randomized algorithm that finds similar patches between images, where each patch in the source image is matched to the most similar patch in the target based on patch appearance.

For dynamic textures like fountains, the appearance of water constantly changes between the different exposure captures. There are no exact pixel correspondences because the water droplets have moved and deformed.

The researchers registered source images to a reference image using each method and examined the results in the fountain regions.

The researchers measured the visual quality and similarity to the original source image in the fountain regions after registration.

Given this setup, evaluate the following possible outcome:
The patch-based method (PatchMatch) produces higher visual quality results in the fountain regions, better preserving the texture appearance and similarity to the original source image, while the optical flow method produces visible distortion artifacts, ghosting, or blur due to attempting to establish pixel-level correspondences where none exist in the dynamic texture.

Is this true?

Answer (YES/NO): NO